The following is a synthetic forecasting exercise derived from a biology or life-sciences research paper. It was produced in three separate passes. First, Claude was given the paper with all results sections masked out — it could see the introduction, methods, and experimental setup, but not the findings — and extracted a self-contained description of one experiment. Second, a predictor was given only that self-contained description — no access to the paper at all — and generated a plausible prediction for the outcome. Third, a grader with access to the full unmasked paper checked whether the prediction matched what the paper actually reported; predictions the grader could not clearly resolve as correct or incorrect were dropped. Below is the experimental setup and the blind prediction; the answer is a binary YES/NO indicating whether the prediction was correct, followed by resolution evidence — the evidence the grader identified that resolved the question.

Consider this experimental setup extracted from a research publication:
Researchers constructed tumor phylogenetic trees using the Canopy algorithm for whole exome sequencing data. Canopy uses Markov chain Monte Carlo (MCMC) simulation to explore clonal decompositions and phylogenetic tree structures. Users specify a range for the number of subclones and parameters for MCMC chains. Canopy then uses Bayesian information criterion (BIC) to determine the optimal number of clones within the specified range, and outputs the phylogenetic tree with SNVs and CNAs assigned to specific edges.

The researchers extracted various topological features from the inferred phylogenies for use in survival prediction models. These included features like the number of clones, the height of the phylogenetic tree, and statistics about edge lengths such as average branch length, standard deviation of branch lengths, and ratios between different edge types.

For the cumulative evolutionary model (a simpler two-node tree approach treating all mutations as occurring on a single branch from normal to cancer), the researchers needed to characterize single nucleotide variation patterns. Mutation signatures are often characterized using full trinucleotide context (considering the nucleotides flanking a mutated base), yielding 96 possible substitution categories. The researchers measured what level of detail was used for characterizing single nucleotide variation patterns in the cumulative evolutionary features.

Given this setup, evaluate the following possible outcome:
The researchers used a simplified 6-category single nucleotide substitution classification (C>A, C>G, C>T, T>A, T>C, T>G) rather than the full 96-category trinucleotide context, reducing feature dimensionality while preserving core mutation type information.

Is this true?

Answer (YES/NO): NO